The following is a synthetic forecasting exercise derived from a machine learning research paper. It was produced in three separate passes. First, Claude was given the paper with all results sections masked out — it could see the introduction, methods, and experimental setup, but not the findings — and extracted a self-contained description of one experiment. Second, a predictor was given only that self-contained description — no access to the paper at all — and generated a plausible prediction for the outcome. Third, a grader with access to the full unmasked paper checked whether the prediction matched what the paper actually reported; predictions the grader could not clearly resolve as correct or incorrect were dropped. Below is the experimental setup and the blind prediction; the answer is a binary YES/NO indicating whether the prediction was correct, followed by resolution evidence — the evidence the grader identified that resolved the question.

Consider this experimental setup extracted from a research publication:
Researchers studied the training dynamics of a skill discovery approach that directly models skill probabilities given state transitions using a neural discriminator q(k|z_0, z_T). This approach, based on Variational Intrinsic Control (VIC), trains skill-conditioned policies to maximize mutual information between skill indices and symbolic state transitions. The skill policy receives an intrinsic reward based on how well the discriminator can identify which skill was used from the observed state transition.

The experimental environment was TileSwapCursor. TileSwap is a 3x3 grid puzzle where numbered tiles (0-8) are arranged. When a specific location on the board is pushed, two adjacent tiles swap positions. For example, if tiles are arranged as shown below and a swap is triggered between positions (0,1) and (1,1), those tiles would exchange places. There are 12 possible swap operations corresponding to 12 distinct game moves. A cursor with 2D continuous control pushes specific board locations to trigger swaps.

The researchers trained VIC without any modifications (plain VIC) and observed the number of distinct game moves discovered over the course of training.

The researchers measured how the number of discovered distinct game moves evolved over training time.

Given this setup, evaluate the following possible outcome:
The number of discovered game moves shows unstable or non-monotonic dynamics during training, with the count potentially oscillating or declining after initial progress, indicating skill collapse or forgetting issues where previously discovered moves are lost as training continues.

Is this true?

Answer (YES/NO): YES